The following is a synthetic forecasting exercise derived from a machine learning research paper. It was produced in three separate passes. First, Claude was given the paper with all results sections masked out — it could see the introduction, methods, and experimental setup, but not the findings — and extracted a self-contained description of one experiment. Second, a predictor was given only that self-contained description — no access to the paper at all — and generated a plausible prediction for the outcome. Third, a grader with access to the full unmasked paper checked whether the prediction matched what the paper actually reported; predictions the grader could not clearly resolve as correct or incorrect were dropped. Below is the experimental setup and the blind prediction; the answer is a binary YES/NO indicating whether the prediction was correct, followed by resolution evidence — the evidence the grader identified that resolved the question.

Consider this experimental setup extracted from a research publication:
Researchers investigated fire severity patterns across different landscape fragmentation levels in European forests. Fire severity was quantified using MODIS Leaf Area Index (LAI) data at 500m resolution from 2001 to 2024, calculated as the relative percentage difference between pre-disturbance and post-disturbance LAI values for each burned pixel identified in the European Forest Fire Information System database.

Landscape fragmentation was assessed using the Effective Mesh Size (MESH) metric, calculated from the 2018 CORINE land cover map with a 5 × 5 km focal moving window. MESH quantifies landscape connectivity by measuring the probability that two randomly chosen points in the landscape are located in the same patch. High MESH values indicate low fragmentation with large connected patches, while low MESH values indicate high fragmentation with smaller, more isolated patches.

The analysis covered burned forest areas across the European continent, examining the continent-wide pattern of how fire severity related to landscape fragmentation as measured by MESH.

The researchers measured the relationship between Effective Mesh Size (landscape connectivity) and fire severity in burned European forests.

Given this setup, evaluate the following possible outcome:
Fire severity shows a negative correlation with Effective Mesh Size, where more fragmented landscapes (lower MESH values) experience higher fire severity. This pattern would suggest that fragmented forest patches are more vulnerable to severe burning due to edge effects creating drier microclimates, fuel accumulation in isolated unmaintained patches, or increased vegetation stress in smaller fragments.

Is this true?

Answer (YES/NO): NO